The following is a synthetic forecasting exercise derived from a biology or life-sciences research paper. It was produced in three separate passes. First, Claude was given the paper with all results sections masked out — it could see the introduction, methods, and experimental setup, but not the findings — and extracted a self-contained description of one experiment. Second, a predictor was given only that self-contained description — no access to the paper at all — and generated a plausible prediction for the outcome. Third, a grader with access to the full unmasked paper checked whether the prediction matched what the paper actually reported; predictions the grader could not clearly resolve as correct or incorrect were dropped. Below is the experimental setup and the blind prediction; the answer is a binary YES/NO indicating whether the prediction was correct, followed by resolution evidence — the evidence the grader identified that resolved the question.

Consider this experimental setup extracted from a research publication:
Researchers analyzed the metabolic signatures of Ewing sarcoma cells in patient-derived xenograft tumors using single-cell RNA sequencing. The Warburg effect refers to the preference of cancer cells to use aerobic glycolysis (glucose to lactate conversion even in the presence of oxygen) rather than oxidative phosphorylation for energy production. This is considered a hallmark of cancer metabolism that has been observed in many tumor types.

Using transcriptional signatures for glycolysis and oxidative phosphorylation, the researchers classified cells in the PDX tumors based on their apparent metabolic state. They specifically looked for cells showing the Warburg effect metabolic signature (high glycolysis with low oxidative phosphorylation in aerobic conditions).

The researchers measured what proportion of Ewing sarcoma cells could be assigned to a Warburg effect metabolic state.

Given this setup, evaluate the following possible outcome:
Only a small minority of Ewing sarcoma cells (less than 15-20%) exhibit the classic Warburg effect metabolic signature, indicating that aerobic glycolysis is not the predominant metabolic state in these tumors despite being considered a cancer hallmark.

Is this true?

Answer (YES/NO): YES